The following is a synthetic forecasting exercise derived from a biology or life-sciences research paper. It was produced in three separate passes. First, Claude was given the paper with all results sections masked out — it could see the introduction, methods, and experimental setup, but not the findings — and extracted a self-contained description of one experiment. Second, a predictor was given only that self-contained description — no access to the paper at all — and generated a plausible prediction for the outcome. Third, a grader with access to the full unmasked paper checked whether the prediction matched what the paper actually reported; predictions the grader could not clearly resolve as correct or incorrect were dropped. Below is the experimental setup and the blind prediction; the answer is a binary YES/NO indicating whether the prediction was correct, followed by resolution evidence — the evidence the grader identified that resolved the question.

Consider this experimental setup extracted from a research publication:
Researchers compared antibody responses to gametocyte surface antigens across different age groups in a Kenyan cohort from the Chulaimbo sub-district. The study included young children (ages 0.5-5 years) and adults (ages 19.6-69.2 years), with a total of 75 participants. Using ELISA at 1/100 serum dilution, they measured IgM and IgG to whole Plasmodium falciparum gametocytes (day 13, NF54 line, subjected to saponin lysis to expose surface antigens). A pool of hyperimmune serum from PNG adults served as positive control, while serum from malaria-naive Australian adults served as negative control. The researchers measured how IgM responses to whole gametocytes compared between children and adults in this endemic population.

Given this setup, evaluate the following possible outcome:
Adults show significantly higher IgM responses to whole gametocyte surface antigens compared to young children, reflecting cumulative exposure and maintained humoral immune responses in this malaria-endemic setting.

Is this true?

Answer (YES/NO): NO